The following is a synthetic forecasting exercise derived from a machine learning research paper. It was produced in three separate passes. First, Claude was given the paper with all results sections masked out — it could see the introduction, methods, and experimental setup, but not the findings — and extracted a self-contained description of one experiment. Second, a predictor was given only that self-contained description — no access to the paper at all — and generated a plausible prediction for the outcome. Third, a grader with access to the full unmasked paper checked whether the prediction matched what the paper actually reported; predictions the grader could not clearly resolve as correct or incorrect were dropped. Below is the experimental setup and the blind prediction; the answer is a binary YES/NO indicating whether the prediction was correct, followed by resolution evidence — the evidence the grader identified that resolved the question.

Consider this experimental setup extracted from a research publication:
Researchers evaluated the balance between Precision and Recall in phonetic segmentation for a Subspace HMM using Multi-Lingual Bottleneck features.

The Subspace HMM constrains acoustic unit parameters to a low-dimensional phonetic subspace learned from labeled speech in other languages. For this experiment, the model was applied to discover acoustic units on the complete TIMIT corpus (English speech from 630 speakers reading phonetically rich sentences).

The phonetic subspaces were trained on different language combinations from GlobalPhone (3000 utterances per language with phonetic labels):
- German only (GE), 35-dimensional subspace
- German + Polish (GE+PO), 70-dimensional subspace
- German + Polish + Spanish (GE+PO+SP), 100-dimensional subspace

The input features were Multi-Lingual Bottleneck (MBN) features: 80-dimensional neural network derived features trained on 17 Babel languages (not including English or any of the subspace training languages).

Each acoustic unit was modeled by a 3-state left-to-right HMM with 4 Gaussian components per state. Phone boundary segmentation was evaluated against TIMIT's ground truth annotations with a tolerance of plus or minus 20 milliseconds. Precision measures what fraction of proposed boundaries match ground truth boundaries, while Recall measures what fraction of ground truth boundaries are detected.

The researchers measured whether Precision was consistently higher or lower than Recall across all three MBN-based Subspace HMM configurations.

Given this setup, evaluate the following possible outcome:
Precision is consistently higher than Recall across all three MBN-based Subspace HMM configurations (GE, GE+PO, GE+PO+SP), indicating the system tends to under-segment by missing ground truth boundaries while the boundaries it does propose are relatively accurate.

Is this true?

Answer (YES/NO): YES